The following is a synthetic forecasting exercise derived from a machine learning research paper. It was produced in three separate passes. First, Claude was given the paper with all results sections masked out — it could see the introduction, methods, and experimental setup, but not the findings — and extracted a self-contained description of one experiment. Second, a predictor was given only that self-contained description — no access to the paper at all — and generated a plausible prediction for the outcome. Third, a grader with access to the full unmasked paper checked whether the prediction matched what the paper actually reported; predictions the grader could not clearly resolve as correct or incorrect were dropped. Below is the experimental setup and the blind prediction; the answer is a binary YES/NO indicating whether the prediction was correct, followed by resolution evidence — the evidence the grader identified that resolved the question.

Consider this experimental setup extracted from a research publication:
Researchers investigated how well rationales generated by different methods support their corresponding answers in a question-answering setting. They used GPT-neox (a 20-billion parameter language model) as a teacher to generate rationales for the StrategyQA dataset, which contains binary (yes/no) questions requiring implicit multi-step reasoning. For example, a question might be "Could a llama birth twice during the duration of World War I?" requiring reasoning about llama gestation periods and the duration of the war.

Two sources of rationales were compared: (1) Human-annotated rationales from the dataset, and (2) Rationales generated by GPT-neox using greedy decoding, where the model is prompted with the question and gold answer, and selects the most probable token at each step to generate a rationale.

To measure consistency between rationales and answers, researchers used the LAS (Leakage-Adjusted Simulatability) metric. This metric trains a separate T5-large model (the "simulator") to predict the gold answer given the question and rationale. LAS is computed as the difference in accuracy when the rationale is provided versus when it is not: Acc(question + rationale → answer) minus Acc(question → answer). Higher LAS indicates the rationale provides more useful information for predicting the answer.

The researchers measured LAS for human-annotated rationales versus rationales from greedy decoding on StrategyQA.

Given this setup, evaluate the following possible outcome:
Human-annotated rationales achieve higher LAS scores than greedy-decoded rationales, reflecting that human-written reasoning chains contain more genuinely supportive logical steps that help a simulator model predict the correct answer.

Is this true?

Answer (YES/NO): YES